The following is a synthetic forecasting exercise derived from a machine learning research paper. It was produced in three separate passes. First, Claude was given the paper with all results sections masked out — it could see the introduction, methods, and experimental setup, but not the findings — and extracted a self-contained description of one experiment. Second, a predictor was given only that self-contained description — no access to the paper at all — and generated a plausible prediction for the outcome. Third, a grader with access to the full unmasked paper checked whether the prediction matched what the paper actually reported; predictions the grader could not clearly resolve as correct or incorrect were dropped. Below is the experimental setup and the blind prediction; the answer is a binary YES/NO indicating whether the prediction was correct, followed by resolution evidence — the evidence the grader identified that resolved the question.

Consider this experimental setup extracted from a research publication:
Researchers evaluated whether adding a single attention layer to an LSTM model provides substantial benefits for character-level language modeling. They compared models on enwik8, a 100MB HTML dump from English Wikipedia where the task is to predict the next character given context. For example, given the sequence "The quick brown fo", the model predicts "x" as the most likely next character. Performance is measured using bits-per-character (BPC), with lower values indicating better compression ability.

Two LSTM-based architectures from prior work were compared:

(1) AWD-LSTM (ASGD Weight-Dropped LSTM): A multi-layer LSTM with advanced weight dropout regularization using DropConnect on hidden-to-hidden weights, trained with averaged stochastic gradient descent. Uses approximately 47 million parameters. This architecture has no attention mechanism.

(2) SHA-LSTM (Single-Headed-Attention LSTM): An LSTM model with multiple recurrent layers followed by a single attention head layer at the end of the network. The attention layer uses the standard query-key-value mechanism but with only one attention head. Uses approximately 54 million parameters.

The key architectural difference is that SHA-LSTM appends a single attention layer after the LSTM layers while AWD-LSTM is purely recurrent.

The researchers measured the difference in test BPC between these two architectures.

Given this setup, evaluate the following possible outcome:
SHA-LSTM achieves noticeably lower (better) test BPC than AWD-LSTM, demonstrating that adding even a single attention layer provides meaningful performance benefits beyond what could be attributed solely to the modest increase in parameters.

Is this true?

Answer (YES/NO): YES